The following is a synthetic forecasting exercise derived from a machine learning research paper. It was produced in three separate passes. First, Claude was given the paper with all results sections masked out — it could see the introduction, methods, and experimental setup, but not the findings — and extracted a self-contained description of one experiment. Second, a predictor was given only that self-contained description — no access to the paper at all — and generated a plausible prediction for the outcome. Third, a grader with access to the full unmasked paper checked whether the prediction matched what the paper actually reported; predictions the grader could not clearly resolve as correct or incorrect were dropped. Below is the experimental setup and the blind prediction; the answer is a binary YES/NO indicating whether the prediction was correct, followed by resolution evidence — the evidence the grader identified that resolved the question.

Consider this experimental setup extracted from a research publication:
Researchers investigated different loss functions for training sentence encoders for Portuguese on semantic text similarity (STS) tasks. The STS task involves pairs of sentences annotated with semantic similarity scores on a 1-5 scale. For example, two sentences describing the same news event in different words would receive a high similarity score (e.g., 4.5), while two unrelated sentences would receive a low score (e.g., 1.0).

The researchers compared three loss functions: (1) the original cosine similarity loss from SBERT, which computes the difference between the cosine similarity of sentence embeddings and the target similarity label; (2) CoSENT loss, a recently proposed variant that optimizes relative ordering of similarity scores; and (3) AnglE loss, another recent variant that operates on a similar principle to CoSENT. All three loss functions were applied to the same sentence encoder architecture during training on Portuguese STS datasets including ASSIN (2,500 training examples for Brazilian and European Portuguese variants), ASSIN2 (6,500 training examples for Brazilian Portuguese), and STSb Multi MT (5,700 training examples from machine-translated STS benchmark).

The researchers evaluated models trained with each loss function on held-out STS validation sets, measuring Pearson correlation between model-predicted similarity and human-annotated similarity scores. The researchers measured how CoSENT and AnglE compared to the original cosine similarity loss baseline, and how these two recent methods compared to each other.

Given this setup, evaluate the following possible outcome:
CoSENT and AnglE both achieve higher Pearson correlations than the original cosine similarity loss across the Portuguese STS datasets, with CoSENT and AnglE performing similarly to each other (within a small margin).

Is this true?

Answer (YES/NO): YES